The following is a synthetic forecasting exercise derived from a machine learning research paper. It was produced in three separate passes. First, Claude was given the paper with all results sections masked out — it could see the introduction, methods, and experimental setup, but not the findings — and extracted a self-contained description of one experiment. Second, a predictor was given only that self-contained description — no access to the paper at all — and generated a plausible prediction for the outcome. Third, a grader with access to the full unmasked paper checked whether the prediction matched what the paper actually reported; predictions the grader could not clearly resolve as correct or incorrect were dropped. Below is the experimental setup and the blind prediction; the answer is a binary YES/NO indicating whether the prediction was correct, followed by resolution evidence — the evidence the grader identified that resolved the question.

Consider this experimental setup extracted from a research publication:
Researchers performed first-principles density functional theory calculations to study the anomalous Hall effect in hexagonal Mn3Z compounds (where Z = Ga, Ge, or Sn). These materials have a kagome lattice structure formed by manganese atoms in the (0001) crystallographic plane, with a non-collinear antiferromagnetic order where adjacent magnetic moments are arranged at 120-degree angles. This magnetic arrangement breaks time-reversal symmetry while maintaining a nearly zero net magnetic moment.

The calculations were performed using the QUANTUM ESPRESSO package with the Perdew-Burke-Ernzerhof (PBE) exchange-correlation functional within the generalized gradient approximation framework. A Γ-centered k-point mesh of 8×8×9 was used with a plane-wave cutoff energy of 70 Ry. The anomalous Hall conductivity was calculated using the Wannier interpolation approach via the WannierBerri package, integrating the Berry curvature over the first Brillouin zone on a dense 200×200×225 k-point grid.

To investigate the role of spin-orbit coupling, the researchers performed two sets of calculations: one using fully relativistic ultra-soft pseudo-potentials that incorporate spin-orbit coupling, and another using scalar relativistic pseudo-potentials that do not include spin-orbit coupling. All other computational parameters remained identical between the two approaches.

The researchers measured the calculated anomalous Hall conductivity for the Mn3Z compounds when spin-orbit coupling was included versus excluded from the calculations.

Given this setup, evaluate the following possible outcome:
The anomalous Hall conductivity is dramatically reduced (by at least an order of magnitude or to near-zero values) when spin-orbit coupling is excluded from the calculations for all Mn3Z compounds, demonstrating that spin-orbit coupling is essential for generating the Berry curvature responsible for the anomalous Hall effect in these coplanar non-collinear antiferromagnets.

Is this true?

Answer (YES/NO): YES